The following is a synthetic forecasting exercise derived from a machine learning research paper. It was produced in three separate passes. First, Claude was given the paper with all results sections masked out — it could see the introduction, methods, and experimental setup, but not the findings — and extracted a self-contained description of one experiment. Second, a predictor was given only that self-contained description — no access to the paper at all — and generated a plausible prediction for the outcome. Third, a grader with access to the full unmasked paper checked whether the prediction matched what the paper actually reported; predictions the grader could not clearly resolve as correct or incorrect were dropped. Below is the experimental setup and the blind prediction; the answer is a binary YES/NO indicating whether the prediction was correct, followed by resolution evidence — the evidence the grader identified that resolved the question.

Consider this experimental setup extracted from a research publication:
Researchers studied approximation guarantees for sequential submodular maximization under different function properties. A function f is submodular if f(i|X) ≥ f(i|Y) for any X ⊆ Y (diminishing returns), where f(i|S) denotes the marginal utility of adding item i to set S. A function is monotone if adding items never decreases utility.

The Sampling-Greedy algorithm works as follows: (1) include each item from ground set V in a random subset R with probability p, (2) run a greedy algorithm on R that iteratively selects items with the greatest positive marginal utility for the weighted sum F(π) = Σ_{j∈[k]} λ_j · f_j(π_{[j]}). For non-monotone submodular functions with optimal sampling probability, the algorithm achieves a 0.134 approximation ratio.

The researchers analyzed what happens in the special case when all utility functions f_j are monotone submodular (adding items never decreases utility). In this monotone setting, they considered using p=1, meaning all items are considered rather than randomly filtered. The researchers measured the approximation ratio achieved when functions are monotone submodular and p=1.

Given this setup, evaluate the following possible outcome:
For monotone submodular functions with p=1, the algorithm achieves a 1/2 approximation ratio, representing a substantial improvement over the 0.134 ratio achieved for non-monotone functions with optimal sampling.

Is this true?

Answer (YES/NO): YES